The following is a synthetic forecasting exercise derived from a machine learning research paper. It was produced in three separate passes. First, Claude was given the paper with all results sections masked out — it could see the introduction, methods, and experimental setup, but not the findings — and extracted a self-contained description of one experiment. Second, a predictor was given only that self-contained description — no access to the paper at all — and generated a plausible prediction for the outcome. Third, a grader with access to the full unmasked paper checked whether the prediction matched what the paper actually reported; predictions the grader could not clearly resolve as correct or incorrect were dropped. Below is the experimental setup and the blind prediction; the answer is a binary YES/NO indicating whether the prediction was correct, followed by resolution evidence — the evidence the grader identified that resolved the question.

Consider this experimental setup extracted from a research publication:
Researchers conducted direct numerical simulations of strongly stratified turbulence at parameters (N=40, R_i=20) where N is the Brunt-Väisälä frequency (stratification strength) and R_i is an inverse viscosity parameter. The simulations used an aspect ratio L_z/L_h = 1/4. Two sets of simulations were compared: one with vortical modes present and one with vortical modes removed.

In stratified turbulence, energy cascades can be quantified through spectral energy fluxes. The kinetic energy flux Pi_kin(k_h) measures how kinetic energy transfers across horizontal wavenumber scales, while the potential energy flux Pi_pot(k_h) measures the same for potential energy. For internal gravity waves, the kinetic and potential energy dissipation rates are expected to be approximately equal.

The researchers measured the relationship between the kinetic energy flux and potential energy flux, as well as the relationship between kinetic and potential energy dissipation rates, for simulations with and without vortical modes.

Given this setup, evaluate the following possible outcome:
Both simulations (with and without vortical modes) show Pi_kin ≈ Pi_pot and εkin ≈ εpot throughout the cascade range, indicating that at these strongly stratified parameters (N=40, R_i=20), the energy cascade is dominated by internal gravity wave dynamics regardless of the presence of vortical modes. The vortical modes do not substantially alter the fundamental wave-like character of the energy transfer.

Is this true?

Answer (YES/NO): NO